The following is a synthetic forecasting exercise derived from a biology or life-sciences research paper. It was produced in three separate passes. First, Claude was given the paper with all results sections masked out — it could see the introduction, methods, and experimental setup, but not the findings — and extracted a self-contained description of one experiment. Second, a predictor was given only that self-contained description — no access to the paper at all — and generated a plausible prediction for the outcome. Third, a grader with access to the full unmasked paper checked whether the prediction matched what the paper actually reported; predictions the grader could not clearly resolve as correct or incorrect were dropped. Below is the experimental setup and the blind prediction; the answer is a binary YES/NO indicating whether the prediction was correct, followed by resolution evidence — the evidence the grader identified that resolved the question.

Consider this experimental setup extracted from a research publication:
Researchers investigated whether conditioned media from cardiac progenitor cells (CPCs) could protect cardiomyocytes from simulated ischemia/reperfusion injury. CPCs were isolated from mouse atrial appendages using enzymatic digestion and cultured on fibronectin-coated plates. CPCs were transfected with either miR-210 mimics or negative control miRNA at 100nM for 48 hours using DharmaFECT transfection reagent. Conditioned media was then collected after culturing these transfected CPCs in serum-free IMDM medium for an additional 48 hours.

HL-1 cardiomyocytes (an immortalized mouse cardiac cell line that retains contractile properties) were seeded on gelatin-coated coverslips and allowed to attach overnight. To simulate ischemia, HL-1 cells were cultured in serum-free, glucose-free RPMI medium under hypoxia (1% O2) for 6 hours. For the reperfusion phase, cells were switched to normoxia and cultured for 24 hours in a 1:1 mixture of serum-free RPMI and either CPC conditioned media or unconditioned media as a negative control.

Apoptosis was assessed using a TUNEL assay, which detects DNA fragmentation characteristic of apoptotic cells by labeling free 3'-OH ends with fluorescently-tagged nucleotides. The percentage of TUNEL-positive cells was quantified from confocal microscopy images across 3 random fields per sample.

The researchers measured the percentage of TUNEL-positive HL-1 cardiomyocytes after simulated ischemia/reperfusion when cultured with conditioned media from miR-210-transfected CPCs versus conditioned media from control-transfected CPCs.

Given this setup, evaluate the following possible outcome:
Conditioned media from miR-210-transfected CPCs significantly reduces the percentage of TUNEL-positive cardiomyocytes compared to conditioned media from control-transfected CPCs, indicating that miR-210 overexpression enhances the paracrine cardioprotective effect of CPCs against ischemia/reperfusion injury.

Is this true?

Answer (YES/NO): YES